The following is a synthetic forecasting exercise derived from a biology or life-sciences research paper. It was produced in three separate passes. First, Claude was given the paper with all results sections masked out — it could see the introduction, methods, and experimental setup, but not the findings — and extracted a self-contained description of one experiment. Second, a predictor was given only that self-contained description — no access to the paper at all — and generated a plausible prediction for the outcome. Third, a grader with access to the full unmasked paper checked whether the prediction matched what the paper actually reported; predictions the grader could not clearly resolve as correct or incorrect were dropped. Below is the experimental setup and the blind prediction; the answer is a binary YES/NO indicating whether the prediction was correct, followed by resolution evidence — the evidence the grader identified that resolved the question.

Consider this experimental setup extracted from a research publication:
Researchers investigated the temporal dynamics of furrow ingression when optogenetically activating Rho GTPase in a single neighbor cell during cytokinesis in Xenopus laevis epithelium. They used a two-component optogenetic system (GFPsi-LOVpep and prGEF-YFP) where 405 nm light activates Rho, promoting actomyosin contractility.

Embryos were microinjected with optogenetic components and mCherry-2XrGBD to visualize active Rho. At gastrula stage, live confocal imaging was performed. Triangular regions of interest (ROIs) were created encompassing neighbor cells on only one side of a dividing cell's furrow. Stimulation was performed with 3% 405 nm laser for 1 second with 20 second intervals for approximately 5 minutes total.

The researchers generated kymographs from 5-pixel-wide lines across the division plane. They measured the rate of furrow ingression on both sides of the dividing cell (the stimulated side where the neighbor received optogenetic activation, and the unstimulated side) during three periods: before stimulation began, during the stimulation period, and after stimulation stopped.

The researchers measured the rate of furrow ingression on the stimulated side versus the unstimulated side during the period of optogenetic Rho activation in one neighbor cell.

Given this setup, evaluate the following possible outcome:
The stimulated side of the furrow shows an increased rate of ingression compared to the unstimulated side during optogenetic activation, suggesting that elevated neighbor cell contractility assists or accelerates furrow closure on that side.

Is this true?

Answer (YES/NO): NO